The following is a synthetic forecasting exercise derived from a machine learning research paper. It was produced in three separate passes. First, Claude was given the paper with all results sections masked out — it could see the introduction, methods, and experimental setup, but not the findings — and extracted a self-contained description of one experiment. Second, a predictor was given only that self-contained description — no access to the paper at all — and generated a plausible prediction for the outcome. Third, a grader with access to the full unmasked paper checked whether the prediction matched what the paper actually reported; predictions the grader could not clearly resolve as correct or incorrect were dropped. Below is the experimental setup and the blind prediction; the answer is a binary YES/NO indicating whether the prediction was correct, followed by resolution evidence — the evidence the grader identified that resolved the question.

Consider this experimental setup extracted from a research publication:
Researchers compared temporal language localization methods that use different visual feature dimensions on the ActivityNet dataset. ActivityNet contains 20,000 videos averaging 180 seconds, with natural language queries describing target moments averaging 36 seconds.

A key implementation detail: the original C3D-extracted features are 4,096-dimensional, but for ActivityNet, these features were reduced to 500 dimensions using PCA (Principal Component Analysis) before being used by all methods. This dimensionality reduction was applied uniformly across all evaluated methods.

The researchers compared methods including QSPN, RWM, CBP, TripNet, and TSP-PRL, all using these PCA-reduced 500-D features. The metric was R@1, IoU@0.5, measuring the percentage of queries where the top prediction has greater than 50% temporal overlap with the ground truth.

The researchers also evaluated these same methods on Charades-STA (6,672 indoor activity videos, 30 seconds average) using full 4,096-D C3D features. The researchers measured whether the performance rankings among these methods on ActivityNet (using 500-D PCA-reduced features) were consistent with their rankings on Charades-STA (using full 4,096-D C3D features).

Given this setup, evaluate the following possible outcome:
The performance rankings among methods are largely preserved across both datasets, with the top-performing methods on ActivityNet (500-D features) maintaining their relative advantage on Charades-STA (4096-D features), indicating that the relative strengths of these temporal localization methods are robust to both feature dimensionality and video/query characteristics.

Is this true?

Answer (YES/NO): NO